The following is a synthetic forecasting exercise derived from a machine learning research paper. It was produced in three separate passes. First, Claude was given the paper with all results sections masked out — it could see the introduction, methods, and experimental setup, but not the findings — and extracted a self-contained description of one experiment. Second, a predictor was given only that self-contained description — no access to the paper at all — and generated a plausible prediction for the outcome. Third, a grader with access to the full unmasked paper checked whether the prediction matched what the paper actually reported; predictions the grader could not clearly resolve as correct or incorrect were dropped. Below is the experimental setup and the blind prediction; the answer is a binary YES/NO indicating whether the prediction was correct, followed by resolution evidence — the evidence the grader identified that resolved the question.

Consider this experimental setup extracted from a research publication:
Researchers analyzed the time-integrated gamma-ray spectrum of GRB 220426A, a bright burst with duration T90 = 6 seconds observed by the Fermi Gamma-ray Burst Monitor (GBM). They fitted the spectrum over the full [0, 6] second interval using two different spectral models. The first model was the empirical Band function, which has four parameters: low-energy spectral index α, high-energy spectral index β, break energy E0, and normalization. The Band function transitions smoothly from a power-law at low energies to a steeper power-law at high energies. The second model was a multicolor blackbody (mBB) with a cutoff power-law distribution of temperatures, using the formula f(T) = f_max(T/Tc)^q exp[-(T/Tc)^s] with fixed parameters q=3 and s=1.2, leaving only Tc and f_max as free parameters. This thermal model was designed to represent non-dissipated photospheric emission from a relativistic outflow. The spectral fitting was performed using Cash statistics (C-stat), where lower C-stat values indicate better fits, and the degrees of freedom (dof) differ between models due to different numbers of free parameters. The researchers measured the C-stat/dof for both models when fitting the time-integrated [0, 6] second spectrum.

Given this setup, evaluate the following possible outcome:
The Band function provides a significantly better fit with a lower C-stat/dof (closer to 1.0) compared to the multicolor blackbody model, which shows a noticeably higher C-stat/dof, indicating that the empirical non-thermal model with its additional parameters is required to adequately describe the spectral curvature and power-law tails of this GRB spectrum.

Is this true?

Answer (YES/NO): NO